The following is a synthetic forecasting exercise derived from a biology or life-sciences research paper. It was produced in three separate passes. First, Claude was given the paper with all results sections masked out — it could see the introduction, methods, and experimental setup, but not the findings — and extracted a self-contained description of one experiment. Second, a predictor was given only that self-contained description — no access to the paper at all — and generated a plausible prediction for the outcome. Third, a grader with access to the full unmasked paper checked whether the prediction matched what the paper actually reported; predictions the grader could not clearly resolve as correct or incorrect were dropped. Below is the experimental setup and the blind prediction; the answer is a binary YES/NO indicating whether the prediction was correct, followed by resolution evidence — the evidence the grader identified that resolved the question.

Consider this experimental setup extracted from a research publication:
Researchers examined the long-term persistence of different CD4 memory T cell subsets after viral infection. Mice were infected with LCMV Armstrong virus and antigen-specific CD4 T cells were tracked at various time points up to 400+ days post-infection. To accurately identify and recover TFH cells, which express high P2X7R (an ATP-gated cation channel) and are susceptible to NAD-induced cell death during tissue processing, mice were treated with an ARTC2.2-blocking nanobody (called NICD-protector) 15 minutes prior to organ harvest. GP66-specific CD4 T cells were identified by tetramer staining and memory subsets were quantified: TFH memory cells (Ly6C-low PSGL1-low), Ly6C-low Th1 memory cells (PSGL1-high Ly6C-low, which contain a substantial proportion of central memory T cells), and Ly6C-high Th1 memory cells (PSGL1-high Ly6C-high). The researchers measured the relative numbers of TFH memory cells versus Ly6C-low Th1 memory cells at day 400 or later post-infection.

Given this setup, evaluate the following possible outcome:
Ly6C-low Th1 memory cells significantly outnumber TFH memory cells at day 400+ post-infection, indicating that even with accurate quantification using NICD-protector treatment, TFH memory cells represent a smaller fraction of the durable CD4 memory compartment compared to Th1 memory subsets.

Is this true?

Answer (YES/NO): NO